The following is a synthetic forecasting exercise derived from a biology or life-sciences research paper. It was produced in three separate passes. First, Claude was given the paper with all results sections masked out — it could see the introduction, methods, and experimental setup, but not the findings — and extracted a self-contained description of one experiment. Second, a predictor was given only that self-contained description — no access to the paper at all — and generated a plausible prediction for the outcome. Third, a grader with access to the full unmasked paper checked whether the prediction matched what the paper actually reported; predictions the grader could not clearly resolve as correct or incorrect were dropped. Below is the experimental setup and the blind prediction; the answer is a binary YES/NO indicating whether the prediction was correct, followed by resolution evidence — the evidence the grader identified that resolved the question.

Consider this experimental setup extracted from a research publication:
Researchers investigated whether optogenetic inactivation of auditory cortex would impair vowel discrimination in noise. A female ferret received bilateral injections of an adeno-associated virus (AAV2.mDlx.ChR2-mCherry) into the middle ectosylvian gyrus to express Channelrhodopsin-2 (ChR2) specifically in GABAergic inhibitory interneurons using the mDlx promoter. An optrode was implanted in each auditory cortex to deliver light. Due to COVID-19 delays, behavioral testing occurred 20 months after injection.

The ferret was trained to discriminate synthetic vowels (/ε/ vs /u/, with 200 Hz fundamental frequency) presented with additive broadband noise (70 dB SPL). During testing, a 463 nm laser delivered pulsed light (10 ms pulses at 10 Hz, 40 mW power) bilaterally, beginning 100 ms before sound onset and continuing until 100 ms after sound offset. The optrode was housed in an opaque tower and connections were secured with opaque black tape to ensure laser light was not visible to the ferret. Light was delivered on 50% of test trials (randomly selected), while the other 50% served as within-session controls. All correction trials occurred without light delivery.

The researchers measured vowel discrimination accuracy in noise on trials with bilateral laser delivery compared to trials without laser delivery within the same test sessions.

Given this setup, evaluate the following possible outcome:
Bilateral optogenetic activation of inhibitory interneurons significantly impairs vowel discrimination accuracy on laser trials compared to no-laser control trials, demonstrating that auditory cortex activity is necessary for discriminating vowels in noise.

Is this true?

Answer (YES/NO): YES